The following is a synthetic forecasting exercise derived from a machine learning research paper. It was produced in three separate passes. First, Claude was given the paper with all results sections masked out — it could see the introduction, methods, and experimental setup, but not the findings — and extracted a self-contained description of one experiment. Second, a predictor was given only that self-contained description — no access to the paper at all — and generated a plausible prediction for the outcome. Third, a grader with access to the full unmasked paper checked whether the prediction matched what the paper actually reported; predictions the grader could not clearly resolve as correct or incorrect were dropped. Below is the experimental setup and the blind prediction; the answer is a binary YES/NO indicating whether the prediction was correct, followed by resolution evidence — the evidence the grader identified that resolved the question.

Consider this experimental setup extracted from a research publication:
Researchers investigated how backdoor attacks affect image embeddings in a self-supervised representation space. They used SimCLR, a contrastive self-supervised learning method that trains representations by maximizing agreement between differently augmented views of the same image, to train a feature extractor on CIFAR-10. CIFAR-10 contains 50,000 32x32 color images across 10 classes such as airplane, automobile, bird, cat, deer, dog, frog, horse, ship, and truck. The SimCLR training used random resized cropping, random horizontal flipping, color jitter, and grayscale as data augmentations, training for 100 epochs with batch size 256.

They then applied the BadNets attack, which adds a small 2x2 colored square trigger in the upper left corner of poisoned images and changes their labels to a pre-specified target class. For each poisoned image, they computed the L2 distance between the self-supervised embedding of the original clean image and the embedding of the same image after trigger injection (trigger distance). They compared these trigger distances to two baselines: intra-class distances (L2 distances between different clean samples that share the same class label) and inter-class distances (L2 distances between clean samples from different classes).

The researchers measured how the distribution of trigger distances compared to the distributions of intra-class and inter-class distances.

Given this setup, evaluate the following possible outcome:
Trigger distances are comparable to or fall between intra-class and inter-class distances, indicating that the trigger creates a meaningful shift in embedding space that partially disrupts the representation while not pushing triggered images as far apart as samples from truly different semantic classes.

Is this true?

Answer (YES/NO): NO